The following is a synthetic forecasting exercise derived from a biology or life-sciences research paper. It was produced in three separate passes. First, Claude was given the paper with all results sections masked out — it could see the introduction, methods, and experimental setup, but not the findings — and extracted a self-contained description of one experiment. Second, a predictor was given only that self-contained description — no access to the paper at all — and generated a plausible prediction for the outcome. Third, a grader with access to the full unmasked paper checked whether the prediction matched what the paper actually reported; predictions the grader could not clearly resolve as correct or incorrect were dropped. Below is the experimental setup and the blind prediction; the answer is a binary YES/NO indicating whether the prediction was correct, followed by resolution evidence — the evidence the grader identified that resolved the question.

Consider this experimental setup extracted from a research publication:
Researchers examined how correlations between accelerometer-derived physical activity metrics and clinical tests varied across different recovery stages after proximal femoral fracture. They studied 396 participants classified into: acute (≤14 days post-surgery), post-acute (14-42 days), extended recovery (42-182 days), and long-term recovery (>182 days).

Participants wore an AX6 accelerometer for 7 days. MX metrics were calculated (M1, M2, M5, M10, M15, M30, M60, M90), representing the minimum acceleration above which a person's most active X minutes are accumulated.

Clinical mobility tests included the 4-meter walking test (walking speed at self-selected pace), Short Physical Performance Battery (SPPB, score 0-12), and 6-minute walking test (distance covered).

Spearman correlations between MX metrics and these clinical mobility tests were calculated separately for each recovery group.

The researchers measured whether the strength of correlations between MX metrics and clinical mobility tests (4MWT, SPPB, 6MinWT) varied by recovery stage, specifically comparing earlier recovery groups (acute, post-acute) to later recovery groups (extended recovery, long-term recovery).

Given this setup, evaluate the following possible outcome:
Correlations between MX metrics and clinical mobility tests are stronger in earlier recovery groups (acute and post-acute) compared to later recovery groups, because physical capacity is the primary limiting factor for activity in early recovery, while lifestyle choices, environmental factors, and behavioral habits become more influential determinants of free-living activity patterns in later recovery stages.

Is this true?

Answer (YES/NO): NO